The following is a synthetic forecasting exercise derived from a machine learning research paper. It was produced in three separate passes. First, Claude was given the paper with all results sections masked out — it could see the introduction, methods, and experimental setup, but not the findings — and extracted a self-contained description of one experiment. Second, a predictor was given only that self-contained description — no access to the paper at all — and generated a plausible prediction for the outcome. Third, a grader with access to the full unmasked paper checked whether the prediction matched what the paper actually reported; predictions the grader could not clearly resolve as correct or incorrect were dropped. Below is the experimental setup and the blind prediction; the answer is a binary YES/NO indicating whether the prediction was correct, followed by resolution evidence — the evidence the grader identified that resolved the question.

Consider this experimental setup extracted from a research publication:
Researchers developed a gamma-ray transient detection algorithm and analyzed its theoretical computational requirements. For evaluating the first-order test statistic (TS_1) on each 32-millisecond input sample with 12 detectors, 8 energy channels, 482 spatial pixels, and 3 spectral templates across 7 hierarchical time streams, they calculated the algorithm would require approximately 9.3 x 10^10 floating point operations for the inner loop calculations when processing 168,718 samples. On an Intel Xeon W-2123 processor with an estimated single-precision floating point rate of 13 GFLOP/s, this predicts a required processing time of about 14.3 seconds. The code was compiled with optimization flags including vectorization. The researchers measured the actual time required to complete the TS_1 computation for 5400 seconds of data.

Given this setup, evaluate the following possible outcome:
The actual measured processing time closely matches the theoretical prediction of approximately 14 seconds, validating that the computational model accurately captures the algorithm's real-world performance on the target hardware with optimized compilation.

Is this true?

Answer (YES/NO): NO